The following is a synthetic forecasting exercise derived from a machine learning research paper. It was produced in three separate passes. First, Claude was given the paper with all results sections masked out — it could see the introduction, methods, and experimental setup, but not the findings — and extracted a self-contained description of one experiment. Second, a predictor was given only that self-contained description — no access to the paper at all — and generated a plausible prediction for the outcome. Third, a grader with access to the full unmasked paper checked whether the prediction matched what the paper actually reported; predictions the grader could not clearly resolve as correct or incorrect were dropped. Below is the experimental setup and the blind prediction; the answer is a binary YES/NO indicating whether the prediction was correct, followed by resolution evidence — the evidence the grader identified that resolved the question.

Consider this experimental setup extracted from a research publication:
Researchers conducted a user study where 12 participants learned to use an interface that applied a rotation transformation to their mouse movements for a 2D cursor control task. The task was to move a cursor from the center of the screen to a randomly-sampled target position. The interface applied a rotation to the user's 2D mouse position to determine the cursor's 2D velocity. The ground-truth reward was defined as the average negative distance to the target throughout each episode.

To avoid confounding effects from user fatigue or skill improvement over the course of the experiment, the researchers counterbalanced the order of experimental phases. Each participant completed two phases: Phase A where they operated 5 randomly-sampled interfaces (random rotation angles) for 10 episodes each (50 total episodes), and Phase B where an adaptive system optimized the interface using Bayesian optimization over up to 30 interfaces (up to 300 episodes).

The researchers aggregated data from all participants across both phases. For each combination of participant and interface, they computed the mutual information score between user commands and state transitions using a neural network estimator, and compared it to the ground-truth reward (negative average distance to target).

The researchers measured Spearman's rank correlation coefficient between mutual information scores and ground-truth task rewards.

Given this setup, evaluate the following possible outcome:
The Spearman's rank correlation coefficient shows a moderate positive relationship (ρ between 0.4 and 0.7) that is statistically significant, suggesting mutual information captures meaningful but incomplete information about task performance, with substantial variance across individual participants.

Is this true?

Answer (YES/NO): NO